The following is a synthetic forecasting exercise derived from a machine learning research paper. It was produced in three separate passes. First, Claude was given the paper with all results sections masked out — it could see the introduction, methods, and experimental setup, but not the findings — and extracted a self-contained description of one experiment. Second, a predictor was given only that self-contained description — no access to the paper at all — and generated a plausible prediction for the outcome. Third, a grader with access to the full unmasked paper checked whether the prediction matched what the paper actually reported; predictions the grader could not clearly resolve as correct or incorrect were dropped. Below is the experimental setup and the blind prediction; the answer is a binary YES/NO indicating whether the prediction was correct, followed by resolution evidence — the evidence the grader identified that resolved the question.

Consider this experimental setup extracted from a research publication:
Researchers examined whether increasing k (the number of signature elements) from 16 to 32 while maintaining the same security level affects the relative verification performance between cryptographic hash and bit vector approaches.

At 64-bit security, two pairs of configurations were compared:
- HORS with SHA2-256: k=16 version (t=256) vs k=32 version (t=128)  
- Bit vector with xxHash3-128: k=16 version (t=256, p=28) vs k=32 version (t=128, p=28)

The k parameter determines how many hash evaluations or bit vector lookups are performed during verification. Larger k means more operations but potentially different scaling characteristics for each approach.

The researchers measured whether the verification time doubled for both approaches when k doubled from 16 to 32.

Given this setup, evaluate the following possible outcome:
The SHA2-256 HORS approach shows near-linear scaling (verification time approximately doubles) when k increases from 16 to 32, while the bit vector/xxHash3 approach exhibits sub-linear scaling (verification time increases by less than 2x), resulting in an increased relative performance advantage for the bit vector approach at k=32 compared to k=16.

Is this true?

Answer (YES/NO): NO